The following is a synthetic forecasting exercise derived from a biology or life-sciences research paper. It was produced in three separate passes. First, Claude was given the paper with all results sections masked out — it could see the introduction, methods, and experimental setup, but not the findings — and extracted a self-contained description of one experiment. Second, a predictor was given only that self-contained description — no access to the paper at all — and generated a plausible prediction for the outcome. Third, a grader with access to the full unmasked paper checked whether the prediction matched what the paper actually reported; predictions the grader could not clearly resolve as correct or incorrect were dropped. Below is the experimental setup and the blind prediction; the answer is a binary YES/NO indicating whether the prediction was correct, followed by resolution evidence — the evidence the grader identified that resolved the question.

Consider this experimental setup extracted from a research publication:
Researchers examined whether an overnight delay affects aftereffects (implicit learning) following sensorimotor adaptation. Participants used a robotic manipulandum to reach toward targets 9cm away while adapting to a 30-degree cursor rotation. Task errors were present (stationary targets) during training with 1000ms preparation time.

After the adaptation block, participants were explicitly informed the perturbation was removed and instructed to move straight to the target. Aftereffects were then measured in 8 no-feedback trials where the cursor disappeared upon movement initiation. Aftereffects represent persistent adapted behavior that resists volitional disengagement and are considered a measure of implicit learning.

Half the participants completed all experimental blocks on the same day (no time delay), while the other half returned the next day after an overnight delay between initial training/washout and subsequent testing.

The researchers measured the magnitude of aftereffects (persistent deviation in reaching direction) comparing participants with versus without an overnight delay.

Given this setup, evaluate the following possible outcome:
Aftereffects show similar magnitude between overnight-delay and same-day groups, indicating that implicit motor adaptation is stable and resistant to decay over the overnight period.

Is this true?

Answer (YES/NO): NO